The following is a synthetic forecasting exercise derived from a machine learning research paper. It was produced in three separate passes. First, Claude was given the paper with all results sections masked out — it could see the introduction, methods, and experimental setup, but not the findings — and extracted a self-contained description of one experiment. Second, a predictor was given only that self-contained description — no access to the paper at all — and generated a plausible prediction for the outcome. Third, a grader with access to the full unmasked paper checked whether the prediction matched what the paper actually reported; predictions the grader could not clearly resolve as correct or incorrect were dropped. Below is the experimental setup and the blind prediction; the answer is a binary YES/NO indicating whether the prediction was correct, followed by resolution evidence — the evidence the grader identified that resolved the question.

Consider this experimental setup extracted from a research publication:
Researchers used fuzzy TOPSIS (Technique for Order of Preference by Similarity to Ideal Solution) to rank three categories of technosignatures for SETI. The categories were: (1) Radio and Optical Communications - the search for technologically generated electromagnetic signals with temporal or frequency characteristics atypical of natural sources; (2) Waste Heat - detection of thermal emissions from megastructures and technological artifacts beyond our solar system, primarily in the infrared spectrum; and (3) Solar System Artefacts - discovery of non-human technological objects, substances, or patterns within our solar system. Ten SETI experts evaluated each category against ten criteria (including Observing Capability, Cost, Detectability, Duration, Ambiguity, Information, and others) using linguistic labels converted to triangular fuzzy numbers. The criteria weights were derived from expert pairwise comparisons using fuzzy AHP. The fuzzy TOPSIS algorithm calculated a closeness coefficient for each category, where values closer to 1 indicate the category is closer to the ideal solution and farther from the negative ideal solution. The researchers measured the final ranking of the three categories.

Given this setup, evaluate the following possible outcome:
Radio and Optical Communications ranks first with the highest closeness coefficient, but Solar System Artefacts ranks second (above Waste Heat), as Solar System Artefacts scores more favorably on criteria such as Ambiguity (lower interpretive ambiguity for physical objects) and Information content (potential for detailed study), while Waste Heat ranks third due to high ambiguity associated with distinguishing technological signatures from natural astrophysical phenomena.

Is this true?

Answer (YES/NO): YES